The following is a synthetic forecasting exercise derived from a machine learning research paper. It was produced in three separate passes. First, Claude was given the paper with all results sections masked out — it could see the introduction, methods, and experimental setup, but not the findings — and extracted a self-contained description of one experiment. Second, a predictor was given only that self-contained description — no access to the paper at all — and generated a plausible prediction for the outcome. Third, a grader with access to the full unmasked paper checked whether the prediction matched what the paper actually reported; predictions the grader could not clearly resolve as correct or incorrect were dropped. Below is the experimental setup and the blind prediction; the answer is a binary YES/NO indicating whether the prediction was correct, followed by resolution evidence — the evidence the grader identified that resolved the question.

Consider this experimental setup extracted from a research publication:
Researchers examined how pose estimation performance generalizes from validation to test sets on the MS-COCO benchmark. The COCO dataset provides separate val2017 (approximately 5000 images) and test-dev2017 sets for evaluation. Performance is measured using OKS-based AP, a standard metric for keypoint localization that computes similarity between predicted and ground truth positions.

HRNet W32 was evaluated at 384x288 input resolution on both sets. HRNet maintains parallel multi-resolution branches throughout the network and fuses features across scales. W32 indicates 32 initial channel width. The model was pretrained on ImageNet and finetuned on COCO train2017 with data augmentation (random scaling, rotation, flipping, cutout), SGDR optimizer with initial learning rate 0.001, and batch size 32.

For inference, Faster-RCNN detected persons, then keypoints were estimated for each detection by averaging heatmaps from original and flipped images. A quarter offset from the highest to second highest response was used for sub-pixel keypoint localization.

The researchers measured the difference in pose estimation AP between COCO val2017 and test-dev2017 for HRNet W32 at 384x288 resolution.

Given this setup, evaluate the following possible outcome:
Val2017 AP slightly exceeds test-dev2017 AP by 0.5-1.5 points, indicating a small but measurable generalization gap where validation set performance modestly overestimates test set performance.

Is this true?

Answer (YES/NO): YES